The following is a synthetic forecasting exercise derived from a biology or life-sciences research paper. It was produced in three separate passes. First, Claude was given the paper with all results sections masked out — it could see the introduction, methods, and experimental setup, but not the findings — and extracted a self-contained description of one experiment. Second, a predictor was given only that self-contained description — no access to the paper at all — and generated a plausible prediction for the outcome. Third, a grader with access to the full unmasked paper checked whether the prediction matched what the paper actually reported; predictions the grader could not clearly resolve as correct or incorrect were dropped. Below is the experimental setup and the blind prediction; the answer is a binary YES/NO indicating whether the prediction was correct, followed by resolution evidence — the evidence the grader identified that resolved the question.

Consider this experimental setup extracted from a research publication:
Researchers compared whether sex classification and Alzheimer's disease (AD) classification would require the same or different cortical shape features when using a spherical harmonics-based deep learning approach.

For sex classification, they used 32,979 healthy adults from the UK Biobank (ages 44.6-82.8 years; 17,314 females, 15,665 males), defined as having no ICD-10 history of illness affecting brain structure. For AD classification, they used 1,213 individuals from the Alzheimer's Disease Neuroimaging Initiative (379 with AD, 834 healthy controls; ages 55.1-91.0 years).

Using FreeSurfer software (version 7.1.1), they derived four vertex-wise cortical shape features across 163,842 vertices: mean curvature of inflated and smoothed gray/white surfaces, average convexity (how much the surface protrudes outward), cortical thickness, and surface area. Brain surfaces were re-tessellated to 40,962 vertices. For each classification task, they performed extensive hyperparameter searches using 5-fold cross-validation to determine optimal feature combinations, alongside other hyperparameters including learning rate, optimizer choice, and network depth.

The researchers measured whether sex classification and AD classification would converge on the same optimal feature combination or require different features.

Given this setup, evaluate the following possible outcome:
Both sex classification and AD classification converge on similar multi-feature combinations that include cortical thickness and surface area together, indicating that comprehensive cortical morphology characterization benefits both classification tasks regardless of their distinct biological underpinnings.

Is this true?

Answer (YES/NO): NO